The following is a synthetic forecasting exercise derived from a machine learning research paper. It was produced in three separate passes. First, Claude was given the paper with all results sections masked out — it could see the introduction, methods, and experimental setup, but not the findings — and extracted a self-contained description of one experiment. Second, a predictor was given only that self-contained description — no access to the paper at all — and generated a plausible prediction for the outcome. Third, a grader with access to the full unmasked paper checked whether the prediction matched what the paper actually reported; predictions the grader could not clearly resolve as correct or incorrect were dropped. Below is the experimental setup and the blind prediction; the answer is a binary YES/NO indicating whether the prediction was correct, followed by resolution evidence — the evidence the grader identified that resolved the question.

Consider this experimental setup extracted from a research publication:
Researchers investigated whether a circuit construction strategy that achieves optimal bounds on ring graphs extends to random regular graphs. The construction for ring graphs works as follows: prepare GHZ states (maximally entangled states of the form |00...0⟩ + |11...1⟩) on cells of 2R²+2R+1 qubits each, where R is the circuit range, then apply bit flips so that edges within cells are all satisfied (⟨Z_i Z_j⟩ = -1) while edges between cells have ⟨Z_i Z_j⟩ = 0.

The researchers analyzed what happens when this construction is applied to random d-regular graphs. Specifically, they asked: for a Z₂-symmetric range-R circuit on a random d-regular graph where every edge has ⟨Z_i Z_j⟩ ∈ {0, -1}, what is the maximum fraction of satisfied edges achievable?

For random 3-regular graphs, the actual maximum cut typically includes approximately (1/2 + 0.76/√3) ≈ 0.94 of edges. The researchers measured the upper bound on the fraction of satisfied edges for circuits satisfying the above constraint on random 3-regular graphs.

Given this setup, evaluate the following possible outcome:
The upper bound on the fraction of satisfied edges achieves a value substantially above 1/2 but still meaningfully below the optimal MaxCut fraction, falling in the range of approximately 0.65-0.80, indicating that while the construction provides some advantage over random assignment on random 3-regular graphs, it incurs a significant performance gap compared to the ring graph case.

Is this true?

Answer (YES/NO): NO